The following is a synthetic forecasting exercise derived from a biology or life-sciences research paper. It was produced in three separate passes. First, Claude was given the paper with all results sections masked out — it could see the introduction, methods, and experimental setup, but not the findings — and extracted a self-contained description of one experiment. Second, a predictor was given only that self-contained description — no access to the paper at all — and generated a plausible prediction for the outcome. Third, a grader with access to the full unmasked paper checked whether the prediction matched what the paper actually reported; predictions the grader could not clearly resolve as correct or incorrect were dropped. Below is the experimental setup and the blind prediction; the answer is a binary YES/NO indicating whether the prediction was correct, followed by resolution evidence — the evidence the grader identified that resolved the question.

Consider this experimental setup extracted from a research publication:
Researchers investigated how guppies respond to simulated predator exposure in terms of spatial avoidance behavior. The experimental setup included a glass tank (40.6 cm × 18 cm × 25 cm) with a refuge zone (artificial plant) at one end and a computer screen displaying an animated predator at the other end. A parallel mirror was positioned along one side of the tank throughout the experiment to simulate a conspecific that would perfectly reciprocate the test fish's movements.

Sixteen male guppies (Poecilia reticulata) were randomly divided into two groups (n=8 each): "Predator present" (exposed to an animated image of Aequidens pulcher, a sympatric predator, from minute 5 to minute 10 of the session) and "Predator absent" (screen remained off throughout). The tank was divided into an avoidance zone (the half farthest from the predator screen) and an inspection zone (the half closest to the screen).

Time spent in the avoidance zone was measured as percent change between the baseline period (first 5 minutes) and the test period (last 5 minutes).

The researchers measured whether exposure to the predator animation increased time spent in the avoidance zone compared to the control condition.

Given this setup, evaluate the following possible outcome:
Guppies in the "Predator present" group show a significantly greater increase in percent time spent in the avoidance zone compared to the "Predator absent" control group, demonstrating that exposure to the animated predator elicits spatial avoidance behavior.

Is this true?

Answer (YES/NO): NO